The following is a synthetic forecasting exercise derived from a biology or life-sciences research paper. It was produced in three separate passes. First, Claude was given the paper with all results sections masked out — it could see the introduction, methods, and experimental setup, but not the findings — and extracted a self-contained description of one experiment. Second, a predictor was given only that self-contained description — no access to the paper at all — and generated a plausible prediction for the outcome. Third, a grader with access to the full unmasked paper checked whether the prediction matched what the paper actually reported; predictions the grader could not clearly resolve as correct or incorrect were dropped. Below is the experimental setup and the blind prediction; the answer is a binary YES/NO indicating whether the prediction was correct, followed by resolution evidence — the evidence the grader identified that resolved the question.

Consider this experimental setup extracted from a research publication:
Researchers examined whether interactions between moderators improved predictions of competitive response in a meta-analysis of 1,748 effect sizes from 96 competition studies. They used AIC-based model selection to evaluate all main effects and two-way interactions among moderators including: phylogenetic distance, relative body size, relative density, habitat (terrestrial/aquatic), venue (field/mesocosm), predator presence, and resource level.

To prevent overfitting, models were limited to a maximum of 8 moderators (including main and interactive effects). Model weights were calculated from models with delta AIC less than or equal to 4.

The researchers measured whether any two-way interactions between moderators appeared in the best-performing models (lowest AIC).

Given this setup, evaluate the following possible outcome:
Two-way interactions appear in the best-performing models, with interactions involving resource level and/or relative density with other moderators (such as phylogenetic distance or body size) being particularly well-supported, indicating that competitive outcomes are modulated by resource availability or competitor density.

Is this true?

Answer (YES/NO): NO